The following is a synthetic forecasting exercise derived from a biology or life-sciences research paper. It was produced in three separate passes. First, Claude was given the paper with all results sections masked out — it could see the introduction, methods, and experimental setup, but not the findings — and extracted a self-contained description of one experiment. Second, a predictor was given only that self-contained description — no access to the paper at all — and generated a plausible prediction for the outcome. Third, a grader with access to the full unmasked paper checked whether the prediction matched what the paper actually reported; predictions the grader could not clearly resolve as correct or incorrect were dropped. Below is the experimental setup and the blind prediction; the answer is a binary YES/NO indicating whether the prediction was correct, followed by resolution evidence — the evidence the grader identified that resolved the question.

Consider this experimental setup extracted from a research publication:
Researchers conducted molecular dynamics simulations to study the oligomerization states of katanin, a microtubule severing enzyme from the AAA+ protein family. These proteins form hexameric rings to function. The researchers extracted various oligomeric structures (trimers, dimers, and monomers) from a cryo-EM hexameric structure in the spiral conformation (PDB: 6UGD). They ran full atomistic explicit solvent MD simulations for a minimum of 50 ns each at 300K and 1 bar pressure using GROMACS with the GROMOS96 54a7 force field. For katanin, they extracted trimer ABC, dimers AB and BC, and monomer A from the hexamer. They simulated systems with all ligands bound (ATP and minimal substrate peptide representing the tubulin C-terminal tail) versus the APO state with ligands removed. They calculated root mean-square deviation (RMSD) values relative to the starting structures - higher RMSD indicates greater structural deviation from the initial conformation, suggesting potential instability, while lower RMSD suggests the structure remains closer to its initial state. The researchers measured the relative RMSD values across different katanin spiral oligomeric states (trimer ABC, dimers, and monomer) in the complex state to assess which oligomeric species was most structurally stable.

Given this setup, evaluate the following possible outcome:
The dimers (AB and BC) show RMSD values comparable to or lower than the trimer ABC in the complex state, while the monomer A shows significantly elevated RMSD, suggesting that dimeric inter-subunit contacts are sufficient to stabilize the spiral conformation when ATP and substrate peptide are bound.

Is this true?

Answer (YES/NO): NO